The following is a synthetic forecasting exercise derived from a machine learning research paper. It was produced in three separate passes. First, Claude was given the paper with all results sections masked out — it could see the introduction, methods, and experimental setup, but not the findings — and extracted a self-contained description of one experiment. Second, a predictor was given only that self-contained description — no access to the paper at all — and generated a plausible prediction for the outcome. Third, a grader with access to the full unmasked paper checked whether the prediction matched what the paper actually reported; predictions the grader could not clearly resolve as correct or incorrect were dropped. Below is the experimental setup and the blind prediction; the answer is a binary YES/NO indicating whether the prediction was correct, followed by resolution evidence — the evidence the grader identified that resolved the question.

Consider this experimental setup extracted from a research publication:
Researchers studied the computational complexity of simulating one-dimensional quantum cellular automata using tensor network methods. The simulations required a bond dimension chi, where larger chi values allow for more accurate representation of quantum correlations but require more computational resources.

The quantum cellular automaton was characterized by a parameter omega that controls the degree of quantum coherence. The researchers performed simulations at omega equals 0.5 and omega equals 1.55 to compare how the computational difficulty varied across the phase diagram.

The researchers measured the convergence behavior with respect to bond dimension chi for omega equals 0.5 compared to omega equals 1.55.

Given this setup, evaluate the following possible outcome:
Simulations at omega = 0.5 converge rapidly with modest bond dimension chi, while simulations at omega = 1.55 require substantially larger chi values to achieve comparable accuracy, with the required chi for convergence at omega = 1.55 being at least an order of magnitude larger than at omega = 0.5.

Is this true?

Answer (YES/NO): NO